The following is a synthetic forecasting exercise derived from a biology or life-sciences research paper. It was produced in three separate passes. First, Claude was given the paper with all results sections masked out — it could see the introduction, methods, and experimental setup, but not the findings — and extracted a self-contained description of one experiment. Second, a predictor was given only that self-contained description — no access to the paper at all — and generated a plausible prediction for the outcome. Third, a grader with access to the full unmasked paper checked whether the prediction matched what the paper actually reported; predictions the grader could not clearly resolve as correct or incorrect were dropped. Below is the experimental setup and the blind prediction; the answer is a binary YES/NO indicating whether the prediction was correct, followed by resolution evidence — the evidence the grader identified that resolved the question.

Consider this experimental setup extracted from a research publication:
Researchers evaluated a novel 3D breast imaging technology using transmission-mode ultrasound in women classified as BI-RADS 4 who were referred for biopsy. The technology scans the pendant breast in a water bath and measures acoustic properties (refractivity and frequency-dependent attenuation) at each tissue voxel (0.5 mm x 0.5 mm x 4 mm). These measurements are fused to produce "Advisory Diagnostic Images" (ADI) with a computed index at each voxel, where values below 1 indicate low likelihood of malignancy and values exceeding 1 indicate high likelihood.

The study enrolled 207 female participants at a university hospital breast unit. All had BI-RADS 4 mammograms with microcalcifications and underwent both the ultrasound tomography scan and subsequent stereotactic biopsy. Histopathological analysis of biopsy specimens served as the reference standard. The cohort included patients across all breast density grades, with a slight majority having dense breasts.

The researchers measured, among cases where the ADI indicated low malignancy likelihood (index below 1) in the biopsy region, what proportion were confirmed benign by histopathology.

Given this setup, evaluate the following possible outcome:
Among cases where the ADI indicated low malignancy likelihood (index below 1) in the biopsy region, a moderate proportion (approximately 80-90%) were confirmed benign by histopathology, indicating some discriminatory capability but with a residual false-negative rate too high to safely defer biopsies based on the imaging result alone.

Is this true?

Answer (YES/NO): NO